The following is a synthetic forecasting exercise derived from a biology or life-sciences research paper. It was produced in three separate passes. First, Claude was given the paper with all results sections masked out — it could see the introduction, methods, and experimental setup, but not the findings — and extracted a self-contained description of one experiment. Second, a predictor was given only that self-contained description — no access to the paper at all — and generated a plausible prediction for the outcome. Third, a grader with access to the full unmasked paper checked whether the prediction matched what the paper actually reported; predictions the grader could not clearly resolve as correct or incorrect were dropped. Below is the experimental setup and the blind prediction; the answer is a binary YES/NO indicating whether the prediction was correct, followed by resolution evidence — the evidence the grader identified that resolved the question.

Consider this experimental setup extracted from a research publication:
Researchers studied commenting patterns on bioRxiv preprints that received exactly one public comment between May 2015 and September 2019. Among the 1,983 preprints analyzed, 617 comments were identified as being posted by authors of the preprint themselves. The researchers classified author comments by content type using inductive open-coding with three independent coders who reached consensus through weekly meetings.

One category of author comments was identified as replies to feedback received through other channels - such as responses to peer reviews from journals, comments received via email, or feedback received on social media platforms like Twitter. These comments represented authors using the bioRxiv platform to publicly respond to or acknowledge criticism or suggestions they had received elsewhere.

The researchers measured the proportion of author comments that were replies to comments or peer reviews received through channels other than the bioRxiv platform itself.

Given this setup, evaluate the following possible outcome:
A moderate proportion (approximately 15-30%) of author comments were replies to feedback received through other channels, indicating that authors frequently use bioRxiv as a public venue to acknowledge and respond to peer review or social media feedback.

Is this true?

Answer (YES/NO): NO